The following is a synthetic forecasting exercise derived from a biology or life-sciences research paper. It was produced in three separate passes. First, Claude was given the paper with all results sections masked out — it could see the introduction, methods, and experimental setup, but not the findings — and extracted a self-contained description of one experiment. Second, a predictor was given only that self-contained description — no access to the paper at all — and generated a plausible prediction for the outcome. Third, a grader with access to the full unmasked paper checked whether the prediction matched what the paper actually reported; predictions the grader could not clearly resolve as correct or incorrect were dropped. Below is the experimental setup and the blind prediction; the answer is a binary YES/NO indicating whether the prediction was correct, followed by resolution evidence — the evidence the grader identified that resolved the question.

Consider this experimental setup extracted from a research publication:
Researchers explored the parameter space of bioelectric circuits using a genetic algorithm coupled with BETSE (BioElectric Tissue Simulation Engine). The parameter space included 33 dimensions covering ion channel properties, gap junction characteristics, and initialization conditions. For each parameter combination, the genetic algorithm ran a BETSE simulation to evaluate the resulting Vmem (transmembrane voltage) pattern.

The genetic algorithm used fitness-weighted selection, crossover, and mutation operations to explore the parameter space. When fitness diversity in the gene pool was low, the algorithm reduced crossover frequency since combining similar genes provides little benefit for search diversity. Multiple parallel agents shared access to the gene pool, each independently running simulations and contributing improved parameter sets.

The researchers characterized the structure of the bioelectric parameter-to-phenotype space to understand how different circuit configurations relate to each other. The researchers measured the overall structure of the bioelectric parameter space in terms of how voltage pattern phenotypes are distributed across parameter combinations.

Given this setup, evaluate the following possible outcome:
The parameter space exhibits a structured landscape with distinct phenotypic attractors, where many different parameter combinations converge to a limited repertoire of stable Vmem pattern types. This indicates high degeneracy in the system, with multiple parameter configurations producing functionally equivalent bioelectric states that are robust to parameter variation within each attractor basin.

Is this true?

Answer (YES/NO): NO